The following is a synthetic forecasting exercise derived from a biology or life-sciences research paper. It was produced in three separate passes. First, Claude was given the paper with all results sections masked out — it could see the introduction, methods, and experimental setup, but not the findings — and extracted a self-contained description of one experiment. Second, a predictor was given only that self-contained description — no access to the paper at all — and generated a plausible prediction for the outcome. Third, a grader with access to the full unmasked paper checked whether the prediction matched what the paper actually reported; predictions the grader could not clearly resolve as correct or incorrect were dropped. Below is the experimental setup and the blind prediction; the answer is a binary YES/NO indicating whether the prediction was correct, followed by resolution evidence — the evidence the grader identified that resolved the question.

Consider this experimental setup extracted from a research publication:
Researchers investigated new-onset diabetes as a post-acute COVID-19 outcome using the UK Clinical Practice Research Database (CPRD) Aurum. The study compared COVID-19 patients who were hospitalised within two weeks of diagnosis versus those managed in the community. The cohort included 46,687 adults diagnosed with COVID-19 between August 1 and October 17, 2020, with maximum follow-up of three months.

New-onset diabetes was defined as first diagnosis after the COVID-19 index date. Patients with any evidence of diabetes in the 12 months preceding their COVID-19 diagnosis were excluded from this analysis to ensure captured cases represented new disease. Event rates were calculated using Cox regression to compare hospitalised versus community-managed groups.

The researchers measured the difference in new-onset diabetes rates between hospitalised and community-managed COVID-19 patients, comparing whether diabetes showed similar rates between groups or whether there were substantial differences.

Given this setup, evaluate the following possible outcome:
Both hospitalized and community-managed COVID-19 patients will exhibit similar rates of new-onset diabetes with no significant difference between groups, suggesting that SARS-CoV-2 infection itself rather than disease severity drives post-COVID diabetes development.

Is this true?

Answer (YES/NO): NO